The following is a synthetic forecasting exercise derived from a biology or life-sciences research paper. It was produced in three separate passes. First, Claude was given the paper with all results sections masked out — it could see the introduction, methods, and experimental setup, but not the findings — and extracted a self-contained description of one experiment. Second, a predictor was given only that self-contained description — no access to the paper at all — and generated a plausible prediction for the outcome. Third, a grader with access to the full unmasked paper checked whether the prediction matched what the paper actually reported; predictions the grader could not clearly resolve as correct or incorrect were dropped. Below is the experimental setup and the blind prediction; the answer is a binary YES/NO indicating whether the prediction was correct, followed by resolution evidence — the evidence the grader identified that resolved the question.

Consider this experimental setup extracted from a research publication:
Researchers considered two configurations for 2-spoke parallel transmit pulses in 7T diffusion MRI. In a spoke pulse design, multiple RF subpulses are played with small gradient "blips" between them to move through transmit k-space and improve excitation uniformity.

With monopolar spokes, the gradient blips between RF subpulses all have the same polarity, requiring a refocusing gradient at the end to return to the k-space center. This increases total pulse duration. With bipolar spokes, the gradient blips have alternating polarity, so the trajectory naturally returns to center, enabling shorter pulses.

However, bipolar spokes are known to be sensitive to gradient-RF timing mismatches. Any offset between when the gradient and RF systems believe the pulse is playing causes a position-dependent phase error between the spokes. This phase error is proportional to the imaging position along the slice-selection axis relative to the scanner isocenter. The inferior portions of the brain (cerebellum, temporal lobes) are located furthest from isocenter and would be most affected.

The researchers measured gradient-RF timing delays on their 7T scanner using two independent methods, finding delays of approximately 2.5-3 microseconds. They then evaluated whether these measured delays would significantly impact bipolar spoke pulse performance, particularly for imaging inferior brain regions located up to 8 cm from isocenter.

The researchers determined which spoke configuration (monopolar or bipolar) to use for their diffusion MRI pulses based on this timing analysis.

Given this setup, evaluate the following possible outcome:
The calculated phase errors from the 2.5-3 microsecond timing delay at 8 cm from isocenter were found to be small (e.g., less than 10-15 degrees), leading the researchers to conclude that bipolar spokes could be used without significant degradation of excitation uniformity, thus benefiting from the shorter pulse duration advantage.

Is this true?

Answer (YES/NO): NO